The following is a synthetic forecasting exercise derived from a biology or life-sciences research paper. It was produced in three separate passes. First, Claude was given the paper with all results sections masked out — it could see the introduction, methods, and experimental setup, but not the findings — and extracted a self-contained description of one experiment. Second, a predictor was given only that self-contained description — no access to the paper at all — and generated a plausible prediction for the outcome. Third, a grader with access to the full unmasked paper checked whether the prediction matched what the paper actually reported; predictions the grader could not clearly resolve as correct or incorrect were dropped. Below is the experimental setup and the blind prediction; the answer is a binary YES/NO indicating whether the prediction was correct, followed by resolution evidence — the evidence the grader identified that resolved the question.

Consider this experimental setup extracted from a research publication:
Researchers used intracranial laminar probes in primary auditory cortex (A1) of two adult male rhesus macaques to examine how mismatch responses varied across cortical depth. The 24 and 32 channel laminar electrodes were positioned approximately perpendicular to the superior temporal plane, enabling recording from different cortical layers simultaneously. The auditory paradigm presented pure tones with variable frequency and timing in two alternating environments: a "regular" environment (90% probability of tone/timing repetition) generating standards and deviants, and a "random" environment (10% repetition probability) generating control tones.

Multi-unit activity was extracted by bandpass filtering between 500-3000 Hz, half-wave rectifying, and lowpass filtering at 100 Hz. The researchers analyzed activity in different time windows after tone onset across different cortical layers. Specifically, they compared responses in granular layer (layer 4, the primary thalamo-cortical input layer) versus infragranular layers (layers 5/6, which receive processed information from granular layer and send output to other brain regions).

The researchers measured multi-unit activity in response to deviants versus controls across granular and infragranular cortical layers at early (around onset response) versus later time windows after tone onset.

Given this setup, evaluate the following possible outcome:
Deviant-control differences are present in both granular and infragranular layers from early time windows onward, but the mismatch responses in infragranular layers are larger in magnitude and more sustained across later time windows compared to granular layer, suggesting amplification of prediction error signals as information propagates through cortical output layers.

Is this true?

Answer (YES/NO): NO